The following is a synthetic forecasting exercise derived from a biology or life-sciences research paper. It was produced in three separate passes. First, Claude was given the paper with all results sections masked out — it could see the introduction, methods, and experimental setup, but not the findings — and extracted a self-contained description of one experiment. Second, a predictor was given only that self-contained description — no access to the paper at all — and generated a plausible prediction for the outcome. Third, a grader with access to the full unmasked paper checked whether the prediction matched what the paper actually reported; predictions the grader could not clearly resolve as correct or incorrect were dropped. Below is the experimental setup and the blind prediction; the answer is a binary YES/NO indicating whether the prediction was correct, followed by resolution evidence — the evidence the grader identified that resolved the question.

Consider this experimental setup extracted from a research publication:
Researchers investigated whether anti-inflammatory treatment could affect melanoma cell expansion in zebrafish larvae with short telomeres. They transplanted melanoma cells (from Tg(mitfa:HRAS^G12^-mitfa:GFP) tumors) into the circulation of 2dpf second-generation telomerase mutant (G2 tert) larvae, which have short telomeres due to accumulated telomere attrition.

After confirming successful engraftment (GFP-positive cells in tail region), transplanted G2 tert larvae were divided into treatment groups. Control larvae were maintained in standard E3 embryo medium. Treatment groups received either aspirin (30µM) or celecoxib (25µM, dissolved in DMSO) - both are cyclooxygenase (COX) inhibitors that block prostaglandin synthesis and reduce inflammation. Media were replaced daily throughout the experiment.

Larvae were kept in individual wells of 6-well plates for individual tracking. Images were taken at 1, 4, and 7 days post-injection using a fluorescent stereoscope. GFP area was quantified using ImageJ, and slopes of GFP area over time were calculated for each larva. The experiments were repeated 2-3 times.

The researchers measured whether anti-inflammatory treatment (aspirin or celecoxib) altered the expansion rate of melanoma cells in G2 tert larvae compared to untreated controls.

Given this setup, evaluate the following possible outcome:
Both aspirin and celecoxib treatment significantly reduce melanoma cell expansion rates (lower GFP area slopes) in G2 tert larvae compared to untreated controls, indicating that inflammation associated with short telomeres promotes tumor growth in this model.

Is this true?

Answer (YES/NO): NO